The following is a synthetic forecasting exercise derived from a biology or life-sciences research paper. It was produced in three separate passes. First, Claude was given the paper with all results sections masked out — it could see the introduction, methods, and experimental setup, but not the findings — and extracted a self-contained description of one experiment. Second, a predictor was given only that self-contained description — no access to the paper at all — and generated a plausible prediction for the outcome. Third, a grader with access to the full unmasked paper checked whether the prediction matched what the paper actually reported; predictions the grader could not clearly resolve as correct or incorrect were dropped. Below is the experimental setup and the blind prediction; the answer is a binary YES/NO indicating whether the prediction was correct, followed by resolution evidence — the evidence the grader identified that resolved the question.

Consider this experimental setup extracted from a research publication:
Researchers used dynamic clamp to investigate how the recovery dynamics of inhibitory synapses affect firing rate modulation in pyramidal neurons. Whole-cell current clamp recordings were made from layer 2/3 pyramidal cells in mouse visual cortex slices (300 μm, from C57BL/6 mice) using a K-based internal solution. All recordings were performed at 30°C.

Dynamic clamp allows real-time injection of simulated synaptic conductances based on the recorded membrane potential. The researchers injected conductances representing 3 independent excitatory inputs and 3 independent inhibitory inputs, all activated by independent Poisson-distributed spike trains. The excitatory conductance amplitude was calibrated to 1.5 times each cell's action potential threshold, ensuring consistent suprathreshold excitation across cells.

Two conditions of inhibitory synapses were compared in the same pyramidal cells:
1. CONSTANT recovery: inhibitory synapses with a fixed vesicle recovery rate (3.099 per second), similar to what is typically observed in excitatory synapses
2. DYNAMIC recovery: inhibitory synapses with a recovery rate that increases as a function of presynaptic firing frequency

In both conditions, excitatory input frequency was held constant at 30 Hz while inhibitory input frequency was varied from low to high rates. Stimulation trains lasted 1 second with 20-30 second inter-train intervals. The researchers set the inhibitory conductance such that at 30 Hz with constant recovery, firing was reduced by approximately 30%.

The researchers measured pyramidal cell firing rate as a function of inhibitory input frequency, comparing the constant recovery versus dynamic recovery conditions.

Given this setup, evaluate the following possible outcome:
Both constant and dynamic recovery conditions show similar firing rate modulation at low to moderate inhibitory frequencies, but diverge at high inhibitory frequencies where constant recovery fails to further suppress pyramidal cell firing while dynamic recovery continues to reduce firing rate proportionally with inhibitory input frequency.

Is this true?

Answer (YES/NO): NO